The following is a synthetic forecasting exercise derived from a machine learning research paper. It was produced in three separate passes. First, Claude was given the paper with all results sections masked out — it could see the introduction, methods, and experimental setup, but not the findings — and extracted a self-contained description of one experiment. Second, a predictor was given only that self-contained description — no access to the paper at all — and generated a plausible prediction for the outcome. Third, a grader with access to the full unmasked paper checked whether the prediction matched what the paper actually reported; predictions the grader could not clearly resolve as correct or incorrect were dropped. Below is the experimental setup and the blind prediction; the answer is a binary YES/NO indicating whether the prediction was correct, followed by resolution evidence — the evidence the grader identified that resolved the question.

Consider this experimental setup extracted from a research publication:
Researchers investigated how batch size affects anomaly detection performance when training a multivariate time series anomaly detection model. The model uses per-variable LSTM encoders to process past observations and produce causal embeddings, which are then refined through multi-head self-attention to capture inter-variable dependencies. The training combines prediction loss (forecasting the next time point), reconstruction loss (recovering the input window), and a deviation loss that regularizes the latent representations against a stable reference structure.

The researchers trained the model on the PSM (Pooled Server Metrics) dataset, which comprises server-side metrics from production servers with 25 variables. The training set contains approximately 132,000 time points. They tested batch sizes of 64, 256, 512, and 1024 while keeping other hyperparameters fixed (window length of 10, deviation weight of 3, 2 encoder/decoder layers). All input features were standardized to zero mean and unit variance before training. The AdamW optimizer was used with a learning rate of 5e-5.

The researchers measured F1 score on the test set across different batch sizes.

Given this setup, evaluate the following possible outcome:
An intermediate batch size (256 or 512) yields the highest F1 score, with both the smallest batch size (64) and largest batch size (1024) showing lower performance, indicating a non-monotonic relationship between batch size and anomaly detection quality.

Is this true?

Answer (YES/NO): NO